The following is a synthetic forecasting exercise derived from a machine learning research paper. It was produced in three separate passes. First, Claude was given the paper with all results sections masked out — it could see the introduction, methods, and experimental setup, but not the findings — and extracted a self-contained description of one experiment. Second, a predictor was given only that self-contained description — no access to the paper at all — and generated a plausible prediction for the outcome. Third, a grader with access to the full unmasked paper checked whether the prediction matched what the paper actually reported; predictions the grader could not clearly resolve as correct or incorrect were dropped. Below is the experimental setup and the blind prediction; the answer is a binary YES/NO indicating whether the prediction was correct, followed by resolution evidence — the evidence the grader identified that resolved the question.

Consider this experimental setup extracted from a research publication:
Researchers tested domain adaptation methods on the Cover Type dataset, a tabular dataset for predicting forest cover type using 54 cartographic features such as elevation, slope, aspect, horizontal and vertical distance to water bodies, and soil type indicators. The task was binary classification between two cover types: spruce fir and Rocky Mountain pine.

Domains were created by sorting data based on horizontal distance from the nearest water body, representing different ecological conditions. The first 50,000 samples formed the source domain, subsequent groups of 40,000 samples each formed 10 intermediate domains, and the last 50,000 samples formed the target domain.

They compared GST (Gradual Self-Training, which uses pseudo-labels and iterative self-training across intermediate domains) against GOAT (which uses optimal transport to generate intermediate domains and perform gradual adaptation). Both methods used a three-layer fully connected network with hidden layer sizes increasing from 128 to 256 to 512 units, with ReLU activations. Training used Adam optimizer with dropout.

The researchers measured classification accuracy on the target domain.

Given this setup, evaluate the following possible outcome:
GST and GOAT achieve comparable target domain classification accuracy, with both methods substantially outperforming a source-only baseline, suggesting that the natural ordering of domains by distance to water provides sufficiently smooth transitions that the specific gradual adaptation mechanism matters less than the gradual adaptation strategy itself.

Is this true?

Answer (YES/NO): NO